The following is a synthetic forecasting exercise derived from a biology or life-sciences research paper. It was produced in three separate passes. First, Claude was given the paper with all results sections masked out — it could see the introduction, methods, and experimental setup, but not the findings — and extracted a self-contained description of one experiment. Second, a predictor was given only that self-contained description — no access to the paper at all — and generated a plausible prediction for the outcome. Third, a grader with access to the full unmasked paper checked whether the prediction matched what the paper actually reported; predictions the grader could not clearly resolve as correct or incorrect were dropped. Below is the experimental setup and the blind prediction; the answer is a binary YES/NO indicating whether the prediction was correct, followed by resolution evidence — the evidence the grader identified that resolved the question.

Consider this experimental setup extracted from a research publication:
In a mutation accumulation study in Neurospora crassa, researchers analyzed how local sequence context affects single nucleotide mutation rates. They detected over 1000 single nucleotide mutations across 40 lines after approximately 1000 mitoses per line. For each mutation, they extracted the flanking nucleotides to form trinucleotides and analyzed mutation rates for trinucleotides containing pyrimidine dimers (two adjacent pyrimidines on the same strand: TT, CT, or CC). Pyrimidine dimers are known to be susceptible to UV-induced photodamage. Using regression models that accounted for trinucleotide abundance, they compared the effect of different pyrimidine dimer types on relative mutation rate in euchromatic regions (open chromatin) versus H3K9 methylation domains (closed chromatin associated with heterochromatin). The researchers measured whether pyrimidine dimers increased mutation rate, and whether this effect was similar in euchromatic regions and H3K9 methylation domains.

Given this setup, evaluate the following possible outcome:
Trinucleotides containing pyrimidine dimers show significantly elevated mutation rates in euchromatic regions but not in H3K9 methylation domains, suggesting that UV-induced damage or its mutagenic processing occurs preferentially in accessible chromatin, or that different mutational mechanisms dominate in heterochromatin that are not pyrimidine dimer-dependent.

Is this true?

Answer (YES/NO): NO